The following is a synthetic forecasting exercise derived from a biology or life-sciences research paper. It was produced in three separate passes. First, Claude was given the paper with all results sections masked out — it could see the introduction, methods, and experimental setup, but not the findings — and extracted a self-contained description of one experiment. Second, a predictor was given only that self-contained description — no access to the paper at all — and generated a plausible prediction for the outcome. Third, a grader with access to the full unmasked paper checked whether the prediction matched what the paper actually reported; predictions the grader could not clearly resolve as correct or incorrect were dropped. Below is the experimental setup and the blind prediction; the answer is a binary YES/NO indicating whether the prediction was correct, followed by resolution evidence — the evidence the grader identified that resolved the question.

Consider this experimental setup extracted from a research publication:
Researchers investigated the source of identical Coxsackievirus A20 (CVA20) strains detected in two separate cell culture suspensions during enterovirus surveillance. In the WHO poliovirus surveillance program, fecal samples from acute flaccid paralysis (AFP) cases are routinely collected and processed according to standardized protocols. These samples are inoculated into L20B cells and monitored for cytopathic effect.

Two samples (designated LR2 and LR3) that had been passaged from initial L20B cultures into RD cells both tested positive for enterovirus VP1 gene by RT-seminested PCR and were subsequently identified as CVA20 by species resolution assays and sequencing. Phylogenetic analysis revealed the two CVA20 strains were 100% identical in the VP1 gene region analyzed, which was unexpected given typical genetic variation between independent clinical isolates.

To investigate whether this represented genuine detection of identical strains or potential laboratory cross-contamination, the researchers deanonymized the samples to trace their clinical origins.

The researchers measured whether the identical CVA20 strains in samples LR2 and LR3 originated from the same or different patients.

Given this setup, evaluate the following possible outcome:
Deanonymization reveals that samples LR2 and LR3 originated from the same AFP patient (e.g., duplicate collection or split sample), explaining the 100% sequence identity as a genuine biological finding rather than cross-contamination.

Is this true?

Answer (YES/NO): YES